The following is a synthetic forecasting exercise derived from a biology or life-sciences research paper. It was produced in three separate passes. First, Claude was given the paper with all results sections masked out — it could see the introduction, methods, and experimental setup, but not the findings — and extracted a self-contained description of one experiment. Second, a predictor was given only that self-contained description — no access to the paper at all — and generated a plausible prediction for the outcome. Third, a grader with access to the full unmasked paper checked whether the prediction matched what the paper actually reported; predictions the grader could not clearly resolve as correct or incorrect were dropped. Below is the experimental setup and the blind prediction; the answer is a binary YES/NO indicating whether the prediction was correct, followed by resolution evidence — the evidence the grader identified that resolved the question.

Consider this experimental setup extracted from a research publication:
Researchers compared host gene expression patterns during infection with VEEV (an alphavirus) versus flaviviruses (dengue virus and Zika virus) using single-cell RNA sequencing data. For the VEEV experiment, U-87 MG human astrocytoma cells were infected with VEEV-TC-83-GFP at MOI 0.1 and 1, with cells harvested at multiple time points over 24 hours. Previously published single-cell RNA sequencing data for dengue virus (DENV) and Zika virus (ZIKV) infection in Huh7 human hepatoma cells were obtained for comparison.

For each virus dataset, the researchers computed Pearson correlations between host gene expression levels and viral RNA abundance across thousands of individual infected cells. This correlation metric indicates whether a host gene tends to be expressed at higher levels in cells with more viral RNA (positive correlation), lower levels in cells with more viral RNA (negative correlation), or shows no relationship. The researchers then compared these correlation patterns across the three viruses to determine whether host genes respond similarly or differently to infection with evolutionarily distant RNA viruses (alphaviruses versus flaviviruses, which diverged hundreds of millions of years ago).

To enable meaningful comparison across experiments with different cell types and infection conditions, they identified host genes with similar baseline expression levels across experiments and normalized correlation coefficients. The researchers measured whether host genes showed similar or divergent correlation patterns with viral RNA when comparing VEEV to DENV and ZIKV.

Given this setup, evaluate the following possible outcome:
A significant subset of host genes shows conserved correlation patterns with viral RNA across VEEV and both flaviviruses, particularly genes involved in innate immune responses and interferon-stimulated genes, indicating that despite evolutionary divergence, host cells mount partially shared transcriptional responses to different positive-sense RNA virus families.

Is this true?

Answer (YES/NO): NO